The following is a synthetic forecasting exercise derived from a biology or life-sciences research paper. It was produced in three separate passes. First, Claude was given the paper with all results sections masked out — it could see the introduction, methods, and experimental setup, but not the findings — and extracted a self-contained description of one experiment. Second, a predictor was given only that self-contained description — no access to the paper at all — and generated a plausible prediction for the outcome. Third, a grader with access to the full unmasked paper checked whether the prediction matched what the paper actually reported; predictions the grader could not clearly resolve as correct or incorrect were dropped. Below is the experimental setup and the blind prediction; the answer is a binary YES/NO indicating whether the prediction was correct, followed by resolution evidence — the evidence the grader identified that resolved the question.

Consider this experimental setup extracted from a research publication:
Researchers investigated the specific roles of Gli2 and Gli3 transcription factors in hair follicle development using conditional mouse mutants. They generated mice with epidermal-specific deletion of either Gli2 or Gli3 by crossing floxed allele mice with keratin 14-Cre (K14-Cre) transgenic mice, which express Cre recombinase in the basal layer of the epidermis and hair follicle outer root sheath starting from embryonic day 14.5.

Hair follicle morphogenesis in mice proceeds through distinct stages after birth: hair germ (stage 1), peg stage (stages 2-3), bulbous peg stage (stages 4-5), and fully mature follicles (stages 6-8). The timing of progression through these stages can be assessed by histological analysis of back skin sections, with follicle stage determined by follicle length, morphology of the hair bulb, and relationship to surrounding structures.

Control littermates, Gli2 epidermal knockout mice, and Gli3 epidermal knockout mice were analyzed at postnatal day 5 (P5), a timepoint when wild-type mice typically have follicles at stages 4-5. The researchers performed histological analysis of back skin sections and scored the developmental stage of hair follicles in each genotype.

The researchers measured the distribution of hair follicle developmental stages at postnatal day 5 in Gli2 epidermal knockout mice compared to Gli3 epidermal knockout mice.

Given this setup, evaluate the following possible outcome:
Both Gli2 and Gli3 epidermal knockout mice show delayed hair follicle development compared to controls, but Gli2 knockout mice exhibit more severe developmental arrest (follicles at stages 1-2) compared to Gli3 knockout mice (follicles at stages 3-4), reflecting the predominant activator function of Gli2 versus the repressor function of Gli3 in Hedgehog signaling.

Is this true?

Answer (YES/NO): NO